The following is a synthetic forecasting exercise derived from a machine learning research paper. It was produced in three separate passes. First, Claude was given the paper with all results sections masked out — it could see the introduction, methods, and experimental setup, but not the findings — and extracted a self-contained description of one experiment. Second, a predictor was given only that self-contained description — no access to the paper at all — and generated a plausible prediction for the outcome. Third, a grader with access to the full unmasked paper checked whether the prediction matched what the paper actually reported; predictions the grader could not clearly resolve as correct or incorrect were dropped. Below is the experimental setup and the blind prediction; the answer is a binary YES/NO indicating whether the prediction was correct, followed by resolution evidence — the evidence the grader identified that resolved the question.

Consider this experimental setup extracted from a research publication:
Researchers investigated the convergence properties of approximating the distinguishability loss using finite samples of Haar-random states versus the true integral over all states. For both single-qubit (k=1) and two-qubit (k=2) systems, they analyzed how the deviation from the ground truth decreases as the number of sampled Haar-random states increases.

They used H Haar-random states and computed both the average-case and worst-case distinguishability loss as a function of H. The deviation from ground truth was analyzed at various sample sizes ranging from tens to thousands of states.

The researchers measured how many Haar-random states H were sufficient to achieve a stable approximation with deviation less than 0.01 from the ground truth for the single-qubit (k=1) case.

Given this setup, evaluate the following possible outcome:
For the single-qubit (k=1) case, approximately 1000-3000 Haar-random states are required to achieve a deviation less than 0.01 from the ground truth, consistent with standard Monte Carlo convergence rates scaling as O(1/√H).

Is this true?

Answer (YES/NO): NO